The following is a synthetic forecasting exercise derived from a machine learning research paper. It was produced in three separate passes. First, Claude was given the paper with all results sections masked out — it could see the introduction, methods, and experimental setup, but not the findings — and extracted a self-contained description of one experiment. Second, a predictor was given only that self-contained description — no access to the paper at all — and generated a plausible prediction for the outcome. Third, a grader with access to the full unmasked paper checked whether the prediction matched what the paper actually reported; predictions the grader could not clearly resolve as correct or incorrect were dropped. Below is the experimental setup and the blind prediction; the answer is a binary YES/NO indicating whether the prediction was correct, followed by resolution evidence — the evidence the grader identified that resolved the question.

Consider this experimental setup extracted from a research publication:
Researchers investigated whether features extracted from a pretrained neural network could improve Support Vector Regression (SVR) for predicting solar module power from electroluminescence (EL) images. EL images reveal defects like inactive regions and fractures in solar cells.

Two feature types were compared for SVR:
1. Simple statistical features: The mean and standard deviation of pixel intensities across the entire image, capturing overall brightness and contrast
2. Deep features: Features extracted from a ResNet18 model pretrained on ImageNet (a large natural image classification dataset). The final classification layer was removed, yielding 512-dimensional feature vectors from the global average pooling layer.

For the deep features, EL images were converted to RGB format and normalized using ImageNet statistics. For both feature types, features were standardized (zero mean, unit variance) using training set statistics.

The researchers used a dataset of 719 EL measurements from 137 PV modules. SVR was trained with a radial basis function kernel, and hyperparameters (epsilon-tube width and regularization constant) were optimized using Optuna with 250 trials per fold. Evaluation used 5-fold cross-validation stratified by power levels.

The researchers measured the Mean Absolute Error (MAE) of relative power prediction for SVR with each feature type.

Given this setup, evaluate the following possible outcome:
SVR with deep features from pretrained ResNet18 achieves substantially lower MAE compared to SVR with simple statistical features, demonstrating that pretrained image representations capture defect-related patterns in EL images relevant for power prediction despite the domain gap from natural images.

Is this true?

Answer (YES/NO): NO